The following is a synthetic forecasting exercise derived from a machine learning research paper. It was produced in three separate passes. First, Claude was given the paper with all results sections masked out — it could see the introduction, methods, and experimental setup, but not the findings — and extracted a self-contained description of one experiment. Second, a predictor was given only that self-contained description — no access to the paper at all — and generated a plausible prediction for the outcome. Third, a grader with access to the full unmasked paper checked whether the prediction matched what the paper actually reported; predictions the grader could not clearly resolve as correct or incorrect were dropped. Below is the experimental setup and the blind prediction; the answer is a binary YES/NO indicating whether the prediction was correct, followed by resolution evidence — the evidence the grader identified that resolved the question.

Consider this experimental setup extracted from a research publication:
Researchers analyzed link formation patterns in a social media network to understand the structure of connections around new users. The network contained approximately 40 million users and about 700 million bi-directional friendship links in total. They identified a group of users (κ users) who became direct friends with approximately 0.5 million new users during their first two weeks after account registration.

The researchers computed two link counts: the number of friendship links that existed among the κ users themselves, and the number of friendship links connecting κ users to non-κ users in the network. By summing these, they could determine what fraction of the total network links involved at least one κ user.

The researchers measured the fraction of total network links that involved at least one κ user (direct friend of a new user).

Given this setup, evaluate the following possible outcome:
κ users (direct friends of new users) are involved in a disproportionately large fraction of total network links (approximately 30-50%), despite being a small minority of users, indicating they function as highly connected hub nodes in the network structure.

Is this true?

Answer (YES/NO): NO